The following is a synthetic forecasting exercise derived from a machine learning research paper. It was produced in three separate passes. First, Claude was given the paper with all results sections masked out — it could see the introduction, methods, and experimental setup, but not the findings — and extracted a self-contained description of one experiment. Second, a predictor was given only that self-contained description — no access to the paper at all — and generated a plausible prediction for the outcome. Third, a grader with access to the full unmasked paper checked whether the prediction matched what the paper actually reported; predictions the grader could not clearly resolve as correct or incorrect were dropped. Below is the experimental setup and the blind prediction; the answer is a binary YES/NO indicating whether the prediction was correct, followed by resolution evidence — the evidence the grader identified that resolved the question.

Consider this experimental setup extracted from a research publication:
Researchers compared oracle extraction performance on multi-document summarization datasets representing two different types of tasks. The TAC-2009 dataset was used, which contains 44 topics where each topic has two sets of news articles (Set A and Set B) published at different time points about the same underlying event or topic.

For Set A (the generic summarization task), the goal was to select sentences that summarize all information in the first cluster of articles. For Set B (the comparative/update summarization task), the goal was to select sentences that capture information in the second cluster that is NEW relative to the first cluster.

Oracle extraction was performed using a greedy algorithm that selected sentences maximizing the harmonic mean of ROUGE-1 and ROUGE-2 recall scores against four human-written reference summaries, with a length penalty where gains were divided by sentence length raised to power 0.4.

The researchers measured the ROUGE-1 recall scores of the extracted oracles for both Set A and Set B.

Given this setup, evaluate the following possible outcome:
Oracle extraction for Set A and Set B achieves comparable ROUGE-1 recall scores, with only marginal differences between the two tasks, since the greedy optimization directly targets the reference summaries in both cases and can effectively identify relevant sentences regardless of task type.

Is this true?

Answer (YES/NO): NO